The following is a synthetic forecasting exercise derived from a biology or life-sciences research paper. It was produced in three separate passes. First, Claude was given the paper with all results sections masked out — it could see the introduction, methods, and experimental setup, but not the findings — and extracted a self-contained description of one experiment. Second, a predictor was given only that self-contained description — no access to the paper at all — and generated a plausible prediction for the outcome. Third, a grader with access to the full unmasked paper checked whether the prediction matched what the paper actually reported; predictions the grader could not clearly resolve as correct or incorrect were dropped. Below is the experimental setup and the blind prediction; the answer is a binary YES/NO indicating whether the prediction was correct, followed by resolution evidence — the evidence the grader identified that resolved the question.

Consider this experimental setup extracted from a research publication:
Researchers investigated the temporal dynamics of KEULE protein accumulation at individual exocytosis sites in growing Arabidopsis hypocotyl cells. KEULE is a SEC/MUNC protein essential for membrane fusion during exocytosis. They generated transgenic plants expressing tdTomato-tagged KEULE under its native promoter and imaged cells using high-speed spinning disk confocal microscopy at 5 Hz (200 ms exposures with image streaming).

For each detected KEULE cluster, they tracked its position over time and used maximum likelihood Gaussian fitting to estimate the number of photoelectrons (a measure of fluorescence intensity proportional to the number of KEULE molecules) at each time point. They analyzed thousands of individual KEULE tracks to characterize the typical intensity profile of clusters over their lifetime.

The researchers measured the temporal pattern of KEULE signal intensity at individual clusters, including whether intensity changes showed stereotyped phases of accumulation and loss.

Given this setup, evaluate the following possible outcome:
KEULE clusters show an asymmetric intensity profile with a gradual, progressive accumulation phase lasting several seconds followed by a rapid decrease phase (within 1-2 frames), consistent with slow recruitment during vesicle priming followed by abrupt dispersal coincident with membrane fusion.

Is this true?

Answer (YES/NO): NO